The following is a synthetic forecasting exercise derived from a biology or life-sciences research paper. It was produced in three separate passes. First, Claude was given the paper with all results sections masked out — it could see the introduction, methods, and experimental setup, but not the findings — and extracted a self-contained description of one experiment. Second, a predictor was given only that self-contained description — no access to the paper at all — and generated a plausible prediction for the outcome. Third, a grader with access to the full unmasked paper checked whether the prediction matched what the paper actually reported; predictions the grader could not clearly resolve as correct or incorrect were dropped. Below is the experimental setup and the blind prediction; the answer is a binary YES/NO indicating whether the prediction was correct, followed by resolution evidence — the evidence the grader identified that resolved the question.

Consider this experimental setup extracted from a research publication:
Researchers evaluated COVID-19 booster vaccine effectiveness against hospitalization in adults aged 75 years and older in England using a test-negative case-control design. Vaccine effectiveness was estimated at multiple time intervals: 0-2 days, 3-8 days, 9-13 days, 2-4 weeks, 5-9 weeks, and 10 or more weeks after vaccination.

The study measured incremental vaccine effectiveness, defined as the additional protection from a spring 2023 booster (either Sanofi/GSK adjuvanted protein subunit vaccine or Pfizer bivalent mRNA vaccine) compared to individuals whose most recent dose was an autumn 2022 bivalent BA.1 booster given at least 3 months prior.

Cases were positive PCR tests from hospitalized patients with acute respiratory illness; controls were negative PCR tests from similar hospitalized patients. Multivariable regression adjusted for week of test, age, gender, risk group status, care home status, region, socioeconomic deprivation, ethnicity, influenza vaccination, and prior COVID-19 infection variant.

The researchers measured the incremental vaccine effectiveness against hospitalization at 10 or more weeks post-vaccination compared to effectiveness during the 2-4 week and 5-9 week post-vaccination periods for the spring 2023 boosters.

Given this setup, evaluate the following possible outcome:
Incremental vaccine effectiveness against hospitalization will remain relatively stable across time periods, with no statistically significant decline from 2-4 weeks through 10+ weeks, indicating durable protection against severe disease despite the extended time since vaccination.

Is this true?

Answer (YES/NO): NO